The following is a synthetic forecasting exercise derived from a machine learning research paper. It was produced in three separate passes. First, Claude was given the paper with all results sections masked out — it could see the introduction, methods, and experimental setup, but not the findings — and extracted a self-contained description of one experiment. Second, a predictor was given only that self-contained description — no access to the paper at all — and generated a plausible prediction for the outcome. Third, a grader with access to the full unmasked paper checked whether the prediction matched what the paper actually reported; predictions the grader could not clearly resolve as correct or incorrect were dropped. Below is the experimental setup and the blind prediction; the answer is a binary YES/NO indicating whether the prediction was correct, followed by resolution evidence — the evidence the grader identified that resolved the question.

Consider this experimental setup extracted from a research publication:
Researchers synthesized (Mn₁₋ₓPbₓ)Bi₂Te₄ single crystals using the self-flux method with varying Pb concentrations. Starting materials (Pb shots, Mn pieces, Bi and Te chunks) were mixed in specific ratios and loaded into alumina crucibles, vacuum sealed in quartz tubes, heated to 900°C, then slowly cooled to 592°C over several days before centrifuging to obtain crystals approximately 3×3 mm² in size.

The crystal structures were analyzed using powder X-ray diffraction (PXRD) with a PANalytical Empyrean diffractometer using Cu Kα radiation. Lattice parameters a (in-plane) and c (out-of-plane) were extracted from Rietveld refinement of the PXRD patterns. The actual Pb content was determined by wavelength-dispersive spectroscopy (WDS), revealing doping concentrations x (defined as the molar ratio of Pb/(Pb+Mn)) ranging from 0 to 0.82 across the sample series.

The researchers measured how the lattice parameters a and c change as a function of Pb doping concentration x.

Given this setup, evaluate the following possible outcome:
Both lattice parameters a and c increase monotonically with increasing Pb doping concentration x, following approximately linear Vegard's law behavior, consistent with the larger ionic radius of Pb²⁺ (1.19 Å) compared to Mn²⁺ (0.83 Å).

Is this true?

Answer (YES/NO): YES